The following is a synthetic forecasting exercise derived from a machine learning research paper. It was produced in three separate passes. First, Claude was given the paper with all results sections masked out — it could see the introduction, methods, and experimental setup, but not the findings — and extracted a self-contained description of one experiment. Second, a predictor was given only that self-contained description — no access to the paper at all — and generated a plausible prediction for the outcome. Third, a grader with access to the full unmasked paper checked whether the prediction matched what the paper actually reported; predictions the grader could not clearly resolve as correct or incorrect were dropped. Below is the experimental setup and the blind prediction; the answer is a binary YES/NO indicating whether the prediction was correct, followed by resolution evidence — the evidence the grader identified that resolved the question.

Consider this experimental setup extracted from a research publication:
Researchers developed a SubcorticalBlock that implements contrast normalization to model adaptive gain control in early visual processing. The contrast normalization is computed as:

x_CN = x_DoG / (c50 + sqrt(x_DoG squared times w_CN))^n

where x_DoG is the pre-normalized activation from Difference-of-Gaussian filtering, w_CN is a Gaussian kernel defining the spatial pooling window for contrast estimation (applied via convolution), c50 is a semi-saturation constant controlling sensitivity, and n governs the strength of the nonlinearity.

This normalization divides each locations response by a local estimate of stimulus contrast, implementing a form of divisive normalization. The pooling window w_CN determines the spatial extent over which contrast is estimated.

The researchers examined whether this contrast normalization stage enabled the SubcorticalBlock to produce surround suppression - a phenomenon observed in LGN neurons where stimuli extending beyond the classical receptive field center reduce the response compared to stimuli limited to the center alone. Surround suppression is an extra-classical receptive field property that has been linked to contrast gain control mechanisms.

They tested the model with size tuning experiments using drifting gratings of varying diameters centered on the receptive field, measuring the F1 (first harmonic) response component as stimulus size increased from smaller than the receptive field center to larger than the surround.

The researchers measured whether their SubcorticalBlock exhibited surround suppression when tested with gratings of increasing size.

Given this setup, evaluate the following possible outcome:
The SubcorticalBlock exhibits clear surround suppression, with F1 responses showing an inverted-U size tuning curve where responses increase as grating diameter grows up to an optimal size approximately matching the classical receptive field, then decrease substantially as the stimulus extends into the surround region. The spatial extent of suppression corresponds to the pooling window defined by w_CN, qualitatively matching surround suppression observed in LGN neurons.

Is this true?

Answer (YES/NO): YES